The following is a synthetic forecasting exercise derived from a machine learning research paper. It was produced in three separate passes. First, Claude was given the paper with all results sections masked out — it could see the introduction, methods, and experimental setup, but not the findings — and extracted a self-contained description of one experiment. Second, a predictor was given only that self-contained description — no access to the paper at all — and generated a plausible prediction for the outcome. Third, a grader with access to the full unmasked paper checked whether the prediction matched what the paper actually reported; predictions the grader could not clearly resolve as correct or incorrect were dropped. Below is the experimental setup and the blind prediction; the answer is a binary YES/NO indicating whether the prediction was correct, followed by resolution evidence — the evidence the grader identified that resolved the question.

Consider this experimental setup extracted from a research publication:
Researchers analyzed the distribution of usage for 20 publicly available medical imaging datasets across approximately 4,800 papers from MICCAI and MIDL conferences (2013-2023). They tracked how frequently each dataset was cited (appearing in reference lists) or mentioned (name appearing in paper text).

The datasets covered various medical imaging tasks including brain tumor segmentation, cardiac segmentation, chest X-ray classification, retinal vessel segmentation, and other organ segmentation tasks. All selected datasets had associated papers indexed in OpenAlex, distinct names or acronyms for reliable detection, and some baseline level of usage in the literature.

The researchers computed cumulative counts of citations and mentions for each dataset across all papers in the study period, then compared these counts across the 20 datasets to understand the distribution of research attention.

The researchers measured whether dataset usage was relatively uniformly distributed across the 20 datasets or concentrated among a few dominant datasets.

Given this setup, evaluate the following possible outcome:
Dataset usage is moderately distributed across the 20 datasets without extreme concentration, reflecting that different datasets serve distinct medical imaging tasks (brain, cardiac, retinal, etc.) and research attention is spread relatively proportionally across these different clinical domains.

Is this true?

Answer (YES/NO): NO